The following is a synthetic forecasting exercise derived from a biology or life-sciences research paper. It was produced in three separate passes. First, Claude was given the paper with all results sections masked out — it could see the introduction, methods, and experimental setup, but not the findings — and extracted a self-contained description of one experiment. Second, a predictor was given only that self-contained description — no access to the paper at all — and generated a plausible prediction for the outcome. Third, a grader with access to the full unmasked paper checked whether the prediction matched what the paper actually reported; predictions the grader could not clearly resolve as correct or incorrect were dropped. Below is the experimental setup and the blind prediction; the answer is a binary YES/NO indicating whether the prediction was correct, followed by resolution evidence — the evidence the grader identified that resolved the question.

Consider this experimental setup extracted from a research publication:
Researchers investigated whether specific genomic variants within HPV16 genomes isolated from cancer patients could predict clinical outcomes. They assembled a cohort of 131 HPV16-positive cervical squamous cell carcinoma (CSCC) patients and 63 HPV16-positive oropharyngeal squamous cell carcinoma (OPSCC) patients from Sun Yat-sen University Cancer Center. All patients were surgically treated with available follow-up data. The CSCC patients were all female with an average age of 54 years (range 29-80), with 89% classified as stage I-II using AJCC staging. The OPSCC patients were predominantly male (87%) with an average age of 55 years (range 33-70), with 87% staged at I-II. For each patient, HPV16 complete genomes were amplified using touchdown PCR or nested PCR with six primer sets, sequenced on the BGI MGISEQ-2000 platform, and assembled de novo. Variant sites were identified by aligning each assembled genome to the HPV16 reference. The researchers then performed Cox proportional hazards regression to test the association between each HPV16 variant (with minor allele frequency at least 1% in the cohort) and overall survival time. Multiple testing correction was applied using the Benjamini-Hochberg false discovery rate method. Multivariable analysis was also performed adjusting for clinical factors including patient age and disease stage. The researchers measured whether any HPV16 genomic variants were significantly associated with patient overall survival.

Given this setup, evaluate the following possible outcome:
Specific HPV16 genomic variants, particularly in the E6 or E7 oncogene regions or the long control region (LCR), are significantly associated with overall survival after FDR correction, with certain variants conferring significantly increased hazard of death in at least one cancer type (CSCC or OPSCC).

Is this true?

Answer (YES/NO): NO